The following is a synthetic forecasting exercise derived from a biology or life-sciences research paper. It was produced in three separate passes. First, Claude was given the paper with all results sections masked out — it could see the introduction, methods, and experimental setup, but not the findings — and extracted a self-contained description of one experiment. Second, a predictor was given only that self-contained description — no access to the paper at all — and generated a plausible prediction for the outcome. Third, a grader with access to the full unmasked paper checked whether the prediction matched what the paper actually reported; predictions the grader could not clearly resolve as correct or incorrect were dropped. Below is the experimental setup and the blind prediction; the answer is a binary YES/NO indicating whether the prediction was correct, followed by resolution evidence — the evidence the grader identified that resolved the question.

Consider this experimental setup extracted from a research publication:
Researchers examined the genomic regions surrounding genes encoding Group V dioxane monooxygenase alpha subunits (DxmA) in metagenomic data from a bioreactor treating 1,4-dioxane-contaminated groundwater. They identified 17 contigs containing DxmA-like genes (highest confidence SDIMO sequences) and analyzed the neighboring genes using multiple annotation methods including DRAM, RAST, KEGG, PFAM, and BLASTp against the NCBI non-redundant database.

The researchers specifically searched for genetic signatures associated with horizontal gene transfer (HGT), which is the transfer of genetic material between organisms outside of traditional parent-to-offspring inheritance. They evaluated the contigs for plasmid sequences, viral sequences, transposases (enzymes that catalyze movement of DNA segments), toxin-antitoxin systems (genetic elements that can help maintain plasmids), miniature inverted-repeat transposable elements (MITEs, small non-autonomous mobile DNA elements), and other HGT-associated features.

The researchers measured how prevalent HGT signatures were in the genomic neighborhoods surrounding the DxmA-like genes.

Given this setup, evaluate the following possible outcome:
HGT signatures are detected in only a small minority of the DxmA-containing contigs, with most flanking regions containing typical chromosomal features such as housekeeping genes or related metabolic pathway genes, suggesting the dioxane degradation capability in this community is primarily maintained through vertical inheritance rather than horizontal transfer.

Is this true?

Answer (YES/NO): NO